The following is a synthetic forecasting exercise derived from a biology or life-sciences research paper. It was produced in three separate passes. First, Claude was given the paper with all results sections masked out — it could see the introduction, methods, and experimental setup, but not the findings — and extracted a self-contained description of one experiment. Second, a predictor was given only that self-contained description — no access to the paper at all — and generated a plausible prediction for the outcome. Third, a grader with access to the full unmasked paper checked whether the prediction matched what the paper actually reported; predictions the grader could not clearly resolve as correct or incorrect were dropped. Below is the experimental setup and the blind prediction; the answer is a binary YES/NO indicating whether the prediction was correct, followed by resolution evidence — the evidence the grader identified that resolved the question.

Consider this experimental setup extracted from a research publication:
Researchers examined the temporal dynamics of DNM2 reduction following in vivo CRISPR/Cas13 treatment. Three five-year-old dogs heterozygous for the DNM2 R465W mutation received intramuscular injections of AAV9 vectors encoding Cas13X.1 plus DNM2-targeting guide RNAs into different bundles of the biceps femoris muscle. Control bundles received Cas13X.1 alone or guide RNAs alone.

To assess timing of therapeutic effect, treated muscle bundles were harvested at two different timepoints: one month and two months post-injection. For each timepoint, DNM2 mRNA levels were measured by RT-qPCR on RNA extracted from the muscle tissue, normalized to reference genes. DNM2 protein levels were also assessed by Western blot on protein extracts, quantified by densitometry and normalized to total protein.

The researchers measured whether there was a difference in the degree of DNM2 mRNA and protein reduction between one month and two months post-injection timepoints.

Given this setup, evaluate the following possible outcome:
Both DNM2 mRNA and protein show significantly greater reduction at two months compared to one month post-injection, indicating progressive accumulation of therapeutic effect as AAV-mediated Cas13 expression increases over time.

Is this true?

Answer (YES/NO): NO